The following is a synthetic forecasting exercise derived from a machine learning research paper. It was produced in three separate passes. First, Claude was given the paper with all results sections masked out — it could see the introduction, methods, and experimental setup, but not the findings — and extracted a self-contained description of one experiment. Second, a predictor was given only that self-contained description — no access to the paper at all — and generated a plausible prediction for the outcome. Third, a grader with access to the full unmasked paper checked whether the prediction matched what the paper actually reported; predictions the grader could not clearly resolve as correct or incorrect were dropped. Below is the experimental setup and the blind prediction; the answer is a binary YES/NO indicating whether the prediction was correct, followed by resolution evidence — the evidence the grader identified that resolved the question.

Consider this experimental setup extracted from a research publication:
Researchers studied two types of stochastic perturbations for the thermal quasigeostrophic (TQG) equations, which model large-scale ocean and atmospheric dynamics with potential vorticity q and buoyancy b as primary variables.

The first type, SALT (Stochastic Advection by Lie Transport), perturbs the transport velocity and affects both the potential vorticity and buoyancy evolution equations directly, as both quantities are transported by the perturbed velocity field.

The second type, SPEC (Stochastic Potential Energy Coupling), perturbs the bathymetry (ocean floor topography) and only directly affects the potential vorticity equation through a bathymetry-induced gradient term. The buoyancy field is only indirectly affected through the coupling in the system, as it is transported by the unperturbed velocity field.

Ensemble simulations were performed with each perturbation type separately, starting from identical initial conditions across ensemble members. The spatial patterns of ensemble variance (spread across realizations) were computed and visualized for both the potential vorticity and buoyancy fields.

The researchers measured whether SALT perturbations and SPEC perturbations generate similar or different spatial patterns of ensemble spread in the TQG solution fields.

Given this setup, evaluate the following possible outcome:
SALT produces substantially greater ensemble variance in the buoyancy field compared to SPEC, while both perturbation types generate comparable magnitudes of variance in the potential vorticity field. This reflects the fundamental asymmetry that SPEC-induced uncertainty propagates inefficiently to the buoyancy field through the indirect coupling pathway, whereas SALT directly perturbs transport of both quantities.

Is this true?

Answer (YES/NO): NO